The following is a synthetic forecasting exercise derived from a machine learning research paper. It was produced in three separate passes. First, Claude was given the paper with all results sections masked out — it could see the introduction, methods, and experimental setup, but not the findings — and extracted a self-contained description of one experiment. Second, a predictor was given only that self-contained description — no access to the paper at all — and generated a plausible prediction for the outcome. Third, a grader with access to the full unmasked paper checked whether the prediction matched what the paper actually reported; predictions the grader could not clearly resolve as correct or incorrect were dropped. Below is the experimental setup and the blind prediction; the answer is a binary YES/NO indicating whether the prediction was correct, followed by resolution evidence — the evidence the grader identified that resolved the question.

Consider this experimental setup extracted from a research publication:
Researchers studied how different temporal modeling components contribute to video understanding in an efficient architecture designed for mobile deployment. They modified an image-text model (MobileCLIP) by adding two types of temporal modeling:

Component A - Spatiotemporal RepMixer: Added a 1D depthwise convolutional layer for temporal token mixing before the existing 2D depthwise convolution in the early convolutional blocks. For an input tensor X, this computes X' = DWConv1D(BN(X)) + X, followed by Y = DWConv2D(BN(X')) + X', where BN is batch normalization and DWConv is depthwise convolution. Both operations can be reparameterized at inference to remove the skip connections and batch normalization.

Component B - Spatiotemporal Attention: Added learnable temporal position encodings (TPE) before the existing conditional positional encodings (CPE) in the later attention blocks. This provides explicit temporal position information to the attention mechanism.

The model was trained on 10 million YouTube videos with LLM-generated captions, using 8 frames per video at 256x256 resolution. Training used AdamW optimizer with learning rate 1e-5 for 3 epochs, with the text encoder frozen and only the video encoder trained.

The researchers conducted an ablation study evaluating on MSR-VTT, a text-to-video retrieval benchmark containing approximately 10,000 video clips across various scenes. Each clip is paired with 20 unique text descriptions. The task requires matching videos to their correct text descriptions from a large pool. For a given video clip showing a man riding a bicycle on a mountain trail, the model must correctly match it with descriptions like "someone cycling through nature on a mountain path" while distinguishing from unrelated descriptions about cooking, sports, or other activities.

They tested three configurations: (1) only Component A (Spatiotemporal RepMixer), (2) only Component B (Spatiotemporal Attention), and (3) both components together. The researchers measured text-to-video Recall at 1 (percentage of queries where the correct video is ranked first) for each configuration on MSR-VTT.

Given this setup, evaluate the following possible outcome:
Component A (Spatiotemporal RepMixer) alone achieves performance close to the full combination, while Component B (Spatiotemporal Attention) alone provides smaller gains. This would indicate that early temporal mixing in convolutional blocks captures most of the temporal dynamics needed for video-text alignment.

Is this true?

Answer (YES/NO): NO